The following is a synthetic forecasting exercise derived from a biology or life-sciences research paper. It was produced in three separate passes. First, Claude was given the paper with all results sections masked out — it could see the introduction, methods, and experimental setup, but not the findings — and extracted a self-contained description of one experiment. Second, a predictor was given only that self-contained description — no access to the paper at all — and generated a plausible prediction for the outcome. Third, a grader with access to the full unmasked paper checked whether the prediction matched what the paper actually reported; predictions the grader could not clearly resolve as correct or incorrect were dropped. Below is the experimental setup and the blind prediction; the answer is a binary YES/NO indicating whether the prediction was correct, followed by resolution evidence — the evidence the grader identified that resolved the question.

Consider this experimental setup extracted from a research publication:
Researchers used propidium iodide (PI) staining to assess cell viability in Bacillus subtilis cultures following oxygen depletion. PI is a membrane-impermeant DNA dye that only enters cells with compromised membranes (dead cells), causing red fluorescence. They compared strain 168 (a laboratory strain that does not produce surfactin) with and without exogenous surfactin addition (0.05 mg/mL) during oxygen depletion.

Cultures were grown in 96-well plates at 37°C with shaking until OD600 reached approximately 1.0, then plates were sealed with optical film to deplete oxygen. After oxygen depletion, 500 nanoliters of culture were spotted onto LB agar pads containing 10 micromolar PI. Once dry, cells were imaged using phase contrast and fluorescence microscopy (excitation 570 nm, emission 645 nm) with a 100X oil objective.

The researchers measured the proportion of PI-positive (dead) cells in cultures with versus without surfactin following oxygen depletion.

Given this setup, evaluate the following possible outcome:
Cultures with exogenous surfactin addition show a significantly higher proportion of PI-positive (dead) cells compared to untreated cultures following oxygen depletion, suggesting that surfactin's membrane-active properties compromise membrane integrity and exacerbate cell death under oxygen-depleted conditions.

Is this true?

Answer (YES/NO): NO